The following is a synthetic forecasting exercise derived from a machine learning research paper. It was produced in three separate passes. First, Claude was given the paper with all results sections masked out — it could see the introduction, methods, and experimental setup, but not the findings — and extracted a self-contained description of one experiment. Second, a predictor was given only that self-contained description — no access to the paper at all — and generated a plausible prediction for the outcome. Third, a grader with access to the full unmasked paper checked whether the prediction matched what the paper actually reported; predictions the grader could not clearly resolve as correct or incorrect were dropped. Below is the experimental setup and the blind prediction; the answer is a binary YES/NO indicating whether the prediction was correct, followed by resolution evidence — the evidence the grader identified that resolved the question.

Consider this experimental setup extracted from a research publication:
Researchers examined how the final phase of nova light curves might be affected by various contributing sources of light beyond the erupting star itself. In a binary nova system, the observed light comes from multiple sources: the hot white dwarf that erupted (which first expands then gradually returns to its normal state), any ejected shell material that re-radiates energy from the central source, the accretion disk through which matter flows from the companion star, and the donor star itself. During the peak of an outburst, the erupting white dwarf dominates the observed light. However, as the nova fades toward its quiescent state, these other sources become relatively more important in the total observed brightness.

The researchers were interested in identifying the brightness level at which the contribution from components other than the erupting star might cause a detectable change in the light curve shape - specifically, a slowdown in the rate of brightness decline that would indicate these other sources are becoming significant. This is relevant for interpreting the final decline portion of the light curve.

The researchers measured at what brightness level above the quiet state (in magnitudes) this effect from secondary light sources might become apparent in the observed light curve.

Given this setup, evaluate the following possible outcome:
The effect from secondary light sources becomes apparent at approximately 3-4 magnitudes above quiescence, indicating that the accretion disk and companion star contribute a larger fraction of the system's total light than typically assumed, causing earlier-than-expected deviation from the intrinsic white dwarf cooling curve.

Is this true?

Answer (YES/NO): NO